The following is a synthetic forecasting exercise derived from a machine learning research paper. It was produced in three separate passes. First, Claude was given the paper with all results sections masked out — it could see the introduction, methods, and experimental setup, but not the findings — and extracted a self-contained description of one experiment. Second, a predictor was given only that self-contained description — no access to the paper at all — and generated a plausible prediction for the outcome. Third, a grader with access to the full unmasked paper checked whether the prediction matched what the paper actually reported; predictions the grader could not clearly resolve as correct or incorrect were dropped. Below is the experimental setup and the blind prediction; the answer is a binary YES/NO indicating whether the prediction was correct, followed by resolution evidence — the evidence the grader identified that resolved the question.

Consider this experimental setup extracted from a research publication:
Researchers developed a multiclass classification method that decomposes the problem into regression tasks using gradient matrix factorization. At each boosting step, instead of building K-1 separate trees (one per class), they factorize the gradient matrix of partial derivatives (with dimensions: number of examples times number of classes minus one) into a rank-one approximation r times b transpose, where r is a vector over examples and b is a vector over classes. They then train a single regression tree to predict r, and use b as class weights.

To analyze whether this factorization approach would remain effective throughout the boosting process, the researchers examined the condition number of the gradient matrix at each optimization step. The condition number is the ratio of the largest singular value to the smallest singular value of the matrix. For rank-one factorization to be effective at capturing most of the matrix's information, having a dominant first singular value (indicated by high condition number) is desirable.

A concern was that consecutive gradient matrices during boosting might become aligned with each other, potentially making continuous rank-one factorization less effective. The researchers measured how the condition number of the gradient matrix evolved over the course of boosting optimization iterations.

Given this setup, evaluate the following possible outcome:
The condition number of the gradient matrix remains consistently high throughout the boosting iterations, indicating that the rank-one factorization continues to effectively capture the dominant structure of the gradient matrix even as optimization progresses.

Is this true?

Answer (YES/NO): NO